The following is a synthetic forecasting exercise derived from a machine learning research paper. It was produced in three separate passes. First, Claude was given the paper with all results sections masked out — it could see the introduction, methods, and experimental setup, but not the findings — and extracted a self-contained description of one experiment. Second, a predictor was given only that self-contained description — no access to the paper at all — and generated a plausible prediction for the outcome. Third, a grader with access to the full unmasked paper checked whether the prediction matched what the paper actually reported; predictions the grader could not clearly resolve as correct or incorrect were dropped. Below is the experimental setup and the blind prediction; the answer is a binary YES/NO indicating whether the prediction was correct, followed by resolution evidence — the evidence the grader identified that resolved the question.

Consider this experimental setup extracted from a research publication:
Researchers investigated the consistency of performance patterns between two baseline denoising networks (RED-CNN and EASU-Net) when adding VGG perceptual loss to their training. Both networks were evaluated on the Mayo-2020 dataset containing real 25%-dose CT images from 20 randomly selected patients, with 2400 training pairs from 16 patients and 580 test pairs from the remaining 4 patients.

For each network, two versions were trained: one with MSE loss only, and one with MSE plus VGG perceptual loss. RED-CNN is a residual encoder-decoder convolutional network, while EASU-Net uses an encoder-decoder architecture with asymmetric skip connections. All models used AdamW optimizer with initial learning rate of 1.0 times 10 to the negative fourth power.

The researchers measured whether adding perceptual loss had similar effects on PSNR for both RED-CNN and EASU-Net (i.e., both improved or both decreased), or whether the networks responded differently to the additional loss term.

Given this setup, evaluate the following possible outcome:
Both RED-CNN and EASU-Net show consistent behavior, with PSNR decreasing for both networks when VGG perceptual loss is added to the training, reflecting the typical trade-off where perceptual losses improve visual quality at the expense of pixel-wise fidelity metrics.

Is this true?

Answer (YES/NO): YES